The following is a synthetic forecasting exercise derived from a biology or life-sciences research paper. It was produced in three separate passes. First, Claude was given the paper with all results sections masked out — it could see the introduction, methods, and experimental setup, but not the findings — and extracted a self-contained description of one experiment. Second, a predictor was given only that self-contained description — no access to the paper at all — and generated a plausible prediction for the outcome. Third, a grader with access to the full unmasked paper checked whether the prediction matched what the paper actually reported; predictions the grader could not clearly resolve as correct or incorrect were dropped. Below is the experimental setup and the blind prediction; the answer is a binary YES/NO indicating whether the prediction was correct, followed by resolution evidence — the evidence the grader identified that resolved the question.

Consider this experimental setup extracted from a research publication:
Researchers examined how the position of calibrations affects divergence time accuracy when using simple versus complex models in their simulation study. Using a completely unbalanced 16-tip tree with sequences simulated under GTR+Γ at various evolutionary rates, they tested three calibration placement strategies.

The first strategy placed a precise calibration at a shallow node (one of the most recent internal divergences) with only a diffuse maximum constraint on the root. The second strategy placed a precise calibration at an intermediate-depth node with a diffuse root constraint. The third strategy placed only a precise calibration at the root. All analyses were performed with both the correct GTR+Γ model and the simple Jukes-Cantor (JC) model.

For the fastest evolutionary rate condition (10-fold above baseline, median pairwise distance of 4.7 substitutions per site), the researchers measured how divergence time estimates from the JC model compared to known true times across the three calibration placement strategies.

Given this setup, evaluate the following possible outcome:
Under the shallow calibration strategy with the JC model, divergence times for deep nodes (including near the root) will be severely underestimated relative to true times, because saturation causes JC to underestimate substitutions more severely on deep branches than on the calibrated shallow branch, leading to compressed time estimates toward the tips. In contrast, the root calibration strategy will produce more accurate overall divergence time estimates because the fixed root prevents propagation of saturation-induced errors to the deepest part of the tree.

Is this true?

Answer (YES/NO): YES